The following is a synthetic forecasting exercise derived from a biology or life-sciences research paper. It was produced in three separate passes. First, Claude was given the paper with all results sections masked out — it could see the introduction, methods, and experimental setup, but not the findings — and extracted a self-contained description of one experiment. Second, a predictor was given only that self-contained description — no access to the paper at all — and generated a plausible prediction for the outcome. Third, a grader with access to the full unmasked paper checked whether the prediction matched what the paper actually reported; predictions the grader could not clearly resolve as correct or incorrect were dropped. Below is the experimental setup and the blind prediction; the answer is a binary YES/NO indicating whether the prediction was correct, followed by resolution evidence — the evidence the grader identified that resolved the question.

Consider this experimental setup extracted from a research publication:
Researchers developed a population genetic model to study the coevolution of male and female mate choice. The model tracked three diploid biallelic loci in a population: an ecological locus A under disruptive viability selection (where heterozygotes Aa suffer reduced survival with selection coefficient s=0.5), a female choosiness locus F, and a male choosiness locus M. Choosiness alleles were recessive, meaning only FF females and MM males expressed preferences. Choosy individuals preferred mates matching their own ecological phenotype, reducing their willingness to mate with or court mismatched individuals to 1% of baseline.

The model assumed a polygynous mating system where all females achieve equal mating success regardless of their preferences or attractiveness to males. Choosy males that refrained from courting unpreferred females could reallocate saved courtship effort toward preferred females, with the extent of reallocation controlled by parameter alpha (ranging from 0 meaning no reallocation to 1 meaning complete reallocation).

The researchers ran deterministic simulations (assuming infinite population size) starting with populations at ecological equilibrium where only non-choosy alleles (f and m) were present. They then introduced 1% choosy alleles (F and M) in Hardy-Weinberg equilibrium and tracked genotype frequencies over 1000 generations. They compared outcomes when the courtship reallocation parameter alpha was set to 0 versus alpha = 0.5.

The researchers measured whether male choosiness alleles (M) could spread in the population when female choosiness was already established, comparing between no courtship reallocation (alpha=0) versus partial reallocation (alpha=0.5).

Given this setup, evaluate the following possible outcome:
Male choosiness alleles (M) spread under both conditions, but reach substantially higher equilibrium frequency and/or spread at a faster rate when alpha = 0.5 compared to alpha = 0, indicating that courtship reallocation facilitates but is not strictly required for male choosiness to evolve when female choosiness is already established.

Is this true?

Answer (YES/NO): NO